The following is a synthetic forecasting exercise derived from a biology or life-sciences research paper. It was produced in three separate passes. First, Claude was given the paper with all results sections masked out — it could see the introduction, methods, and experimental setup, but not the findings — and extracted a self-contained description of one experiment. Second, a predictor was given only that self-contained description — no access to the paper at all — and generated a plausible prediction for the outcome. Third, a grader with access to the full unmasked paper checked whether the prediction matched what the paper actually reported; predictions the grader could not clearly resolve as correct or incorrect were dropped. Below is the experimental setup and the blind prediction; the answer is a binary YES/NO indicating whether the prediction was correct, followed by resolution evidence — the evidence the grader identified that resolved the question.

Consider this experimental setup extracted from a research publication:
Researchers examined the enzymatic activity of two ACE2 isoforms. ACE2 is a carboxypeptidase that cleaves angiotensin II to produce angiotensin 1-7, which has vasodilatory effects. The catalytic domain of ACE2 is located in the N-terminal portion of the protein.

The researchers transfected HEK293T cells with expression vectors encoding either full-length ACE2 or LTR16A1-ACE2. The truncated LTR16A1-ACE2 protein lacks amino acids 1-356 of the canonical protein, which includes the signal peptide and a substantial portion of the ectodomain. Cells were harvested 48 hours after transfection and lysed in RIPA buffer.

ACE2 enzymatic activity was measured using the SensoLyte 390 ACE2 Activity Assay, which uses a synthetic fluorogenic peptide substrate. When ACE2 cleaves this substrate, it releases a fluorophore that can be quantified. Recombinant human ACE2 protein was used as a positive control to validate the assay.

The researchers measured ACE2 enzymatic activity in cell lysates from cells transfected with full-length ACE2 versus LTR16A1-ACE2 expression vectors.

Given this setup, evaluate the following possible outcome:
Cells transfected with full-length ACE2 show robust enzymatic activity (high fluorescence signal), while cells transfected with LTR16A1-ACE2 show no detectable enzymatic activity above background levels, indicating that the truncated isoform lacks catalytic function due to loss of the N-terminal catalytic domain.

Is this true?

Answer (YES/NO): YES